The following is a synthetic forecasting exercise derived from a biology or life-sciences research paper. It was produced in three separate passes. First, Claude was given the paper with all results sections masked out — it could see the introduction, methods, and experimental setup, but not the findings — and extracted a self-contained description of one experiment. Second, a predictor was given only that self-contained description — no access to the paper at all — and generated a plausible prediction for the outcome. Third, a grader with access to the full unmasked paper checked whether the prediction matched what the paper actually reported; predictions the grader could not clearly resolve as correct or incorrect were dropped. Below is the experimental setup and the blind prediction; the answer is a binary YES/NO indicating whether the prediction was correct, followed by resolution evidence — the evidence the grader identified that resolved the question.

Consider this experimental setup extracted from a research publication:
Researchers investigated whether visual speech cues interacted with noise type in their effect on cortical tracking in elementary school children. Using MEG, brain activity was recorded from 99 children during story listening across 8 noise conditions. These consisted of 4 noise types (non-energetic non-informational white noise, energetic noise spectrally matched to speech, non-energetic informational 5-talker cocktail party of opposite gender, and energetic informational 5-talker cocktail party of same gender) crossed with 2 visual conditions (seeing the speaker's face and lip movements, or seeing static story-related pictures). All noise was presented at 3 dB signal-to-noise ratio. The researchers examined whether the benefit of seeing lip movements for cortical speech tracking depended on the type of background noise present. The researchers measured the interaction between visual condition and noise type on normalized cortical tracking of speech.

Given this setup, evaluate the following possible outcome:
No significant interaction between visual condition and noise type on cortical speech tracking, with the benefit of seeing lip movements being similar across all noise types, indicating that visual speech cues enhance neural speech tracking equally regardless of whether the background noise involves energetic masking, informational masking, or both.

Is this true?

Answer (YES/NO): NO